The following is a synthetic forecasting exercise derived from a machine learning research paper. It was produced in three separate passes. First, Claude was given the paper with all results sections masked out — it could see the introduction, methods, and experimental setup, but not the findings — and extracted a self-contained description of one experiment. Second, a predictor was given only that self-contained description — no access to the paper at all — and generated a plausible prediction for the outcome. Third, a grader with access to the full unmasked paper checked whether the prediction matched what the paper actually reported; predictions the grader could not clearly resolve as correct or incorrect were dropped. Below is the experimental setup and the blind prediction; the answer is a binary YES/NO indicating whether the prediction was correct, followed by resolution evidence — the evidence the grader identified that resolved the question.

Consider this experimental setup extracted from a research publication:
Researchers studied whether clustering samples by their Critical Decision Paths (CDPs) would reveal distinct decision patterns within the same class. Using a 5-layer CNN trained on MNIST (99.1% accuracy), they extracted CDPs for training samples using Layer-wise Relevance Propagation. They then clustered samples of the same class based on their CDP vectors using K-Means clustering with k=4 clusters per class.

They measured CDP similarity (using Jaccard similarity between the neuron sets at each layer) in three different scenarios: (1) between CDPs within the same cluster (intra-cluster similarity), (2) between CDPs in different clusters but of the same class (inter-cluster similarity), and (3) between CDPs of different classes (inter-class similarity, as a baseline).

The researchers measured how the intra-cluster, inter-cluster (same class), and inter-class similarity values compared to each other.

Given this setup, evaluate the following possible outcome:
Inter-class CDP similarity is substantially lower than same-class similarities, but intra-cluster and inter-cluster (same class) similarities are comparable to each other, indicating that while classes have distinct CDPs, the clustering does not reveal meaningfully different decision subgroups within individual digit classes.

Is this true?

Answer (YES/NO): NO